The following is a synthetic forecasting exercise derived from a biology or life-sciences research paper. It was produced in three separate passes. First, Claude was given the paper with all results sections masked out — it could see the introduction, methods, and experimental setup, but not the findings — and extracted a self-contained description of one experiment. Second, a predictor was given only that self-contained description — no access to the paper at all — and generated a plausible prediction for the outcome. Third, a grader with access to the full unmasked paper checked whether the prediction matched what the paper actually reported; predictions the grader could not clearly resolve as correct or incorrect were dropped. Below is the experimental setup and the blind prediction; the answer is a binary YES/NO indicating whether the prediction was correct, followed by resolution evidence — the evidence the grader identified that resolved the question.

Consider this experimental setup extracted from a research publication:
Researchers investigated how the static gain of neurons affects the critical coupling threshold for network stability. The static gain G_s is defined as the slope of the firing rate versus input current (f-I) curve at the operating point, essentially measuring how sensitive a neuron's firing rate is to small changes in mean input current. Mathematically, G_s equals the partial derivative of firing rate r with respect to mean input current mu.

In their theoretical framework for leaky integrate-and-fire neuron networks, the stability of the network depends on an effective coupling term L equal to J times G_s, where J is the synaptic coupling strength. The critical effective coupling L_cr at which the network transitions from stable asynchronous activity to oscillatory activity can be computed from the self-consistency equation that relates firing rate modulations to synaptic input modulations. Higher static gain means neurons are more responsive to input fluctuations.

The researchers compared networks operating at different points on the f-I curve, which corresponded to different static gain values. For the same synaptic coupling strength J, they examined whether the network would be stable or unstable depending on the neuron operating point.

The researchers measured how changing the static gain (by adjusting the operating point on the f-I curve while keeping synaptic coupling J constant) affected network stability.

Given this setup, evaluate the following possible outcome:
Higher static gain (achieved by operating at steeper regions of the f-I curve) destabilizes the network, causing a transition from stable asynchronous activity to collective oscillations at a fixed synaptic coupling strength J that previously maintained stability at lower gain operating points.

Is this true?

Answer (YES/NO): YES